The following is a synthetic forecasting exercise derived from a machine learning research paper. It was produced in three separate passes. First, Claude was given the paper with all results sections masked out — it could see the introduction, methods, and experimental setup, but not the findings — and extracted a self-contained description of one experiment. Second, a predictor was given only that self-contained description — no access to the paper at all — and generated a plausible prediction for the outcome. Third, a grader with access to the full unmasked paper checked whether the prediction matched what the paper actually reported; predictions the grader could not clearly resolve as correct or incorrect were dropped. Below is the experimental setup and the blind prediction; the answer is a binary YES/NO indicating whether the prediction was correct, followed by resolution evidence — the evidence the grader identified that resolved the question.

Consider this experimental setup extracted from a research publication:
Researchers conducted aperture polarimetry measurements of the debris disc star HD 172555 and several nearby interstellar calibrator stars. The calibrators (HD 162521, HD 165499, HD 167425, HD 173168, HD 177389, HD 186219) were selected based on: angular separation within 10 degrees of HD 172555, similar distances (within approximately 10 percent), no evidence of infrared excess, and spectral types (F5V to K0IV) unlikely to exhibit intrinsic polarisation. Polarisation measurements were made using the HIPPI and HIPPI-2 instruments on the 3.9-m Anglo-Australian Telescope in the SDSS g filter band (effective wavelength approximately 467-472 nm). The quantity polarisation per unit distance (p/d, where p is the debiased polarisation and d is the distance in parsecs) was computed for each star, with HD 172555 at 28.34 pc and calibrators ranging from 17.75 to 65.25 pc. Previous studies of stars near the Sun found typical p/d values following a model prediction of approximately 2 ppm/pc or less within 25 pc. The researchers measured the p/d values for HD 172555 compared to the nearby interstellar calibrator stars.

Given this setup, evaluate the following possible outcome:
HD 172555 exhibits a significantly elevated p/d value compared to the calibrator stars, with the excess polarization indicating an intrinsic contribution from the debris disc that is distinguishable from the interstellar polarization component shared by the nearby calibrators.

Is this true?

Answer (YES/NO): YES